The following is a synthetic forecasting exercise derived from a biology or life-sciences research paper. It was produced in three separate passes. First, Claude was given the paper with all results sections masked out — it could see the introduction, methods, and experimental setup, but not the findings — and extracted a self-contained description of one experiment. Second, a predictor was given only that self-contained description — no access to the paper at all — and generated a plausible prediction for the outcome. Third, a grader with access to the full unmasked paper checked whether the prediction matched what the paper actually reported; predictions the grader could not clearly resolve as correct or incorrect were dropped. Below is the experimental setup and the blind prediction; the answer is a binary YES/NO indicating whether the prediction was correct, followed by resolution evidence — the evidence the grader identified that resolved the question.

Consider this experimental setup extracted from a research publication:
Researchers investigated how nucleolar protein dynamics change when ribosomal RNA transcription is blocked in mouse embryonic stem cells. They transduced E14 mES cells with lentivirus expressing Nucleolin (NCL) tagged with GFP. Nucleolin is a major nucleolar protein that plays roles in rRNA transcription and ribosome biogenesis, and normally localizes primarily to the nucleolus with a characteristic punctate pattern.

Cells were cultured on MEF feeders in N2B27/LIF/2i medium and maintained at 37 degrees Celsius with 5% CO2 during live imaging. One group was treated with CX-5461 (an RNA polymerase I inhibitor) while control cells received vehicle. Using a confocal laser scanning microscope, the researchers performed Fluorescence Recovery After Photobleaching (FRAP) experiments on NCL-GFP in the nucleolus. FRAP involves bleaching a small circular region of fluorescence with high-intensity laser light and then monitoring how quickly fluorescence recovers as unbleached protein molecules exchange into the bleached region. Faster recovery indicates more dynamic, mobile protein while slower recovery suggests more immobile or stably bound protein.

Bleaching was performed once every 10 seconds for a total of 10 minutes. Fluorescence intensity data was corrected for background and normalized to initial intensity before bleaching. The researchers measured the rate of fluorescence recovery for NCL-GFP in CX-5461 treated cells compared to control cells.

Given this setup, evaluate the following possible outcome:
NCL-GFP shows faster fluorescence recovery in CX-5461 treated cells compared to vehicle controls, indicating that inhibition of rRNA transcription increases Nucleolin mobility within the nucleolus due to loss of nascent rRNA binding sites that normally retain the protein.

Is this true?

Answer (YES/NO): YES